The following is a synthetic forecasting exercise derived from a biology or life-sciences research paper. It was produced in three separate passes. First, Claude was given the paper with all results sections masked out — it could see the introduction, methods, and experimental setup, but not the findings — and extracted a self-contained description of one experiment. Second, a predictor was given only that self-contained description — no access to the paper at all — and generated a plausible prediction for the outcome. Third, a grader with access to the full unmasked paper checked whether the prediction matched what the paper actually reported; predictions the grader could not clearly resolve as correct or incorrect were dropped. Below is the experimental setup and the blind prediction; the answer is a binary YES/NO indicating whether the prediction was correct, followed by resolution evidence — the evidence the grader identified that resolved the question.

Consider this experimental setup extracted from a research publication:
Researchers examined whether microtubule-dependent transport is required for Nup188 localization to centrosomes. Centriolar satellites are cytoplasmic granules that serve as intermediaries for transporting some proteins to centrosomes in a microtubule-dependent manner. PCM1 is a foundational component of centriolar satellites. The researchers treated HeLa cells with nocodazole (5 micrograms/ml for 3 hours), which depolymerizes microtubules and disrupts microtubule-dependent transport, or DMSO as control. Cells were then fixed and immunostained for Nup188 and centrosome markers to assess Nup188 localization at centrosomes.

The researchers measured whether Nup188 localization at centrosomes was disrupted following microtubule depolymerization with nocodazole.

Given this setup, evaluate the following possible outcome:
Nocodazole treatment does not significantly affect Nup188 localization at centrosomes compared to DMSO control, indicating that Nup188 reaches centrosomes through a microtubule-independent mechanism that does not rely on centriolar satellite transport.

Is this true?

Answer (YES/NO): YES